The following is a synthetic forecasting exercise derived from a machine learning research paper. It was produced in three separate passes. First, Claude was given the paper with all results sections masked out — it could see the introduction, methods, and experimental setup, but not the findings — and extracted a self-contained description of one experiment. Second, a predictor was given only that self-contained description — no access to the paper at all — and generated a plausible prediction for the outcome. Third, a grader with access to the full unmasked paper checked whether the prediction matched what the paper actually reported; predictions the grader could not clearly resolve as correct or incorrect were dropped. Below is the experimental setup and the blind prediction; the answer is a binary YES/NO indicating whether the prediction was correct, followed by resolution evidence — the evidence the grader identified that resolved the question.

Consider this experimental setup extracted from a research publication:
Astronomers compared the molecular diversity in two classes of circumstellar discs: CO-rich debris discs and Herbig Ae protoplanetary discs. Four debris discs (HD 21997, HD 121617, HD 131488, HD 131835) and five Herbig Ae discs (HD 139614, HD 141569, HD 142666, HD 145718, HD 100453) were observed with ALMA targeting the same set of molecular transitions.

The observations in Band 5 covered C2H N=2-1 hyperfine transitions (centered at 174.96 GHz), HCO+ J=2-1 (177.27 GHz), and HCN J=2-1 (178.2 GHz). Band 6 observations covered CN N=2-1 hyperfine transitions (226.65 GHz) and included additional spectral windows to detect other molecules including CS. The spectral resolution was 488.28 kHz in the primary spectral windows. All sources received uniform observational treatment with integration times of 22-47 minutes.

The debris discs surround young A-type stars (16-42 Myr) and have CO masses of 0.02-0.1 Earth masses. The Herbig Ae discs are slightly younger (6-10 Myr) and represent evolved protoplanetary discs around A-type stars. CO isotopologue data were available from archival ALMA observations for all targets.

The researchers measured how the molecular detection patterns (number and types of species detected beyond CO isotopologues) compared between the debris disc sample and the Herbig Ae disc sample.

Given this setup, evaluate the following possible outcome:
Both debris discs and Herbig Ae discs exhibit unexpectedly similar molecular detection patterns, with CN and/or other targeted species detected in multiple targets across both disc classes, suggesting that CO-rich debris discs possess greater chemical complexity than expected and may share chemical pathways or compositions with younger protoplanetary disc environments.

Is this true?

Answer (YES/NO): NO